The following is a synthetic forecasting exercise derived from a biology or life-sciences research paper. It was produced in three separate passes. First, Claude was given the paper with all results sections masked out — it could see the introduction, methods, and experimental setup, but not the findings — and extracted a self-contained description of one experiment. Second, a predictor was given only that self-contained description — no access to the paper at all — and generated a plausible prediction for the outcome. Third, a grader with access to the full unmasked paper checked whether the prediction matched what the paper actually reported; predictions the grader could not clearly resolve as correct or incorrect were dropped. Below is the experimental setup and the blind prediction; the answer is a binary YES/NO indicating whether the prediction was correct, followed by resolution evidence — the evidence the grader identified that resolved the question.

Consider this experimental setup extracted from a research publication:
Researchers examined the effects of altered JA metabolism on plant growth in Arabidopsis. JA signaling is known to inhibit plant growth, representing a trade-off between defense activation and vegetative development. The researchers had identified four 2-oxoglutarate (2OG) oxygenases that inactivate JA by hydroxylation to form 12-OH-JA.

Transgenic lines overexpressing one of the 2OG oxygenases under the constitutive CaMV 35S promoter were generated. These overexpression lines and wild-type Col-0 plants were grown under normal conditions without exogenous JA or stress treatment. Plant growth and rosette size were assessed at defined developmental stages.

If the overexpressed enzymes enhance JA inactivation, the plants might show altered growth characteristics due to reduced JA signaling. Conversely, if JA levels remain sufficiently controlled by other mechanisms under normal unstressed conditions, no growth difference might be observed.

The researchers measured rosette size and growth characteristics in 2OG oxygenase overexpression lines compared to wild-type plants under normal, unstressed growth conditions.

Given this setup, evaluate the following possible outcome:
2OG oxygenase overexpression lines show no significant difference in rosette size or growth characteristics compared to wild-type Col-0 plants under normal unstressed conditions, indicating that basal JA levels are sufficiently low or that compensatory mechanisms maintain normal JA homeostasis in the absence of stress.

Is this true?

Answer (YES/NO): YES